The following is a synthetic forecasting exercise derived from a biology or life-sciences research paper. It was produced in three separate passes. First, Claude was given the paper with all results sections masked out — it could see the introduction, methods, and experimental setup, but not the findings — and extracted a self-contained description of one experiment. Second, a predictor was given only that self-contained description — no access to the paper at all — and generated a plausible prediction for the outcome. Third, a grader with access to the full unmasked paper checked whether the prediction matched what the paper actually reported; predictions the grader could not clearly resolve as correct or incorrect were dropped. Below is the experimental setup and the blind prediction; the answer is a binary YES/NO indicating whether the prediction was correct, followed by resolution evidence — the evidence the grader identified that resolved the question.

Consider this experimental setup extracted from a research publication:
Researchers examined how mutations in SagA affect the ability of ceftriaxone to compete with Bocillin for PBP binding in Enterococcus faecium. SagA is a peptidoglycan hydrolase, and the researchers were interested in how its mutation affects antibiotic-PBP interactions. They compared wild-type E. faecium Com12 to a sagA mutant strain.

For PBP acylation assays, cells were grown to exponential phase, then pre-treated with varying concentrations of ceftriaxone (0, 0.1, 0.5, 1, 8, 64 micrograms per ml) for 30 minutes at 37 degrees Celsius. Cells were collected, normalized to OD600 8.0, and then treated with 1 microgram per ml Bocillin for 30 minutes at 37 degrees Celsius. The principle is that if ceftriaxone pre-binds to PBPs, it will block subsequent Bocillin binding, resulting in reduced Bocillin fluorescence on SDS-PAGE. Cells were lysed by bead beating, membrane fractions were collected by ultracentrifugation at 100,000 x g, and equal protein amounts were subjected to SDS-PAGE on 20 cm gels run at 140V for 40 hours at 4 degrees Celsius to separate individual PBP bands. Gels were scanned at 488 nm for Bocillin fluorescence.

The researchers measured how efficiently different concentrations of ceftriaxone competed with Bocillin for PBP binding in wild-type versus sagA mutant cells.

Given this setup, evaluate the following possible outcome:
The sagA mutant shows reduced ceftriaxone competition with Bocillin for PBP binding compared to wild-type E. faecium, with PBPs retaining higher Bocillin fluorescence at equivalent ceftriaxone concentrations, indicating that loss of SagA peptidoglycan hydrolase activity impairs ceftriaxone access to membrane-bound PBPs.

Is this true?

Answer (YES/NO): NO